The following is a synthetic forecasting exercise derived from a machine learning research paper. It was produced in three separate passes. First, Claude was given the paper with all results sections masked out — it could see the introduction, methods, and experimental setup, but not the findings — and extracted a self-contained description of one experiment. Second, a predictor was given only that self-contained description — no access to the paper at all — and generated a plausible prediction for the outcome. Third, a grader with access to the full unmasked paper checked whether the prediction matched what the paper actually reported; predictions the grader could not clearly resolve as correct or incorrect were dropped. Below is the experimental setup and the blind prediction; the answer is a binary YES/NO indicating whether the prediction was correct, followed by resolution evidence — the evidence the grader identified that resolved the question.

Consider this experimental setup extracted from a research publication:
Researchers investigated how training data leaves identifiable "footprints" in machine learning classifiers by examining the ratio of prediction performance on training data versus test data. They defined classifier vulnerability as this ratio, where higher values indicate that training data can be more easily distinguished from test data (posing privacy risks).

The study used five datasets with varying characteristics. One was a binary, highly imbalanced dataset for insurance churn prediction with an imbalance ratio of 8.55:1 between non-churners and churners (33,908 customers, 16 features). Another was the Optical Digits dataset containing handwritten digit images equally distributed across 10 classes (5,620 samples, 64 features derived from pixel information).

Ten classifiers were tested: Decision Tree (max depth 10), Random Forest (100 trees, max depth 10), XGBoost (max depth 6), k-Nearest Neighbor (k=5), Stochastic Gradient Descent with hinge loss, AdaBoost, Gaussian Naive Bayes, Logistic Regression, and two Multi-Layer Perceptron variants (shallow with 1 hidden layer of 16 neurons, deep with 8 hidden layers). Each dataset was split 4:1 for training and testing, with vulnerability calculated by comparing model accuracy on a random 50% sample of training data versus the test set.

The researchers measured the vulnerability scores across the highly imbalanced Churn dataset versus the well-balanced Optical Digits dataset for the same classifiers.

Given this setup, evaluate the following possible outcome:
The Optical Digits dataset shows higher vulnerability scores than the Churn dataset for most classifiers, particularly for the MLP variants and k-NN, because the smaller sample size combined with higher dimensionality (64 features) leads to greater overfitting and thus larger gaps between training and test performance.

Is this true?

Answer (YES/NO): NO